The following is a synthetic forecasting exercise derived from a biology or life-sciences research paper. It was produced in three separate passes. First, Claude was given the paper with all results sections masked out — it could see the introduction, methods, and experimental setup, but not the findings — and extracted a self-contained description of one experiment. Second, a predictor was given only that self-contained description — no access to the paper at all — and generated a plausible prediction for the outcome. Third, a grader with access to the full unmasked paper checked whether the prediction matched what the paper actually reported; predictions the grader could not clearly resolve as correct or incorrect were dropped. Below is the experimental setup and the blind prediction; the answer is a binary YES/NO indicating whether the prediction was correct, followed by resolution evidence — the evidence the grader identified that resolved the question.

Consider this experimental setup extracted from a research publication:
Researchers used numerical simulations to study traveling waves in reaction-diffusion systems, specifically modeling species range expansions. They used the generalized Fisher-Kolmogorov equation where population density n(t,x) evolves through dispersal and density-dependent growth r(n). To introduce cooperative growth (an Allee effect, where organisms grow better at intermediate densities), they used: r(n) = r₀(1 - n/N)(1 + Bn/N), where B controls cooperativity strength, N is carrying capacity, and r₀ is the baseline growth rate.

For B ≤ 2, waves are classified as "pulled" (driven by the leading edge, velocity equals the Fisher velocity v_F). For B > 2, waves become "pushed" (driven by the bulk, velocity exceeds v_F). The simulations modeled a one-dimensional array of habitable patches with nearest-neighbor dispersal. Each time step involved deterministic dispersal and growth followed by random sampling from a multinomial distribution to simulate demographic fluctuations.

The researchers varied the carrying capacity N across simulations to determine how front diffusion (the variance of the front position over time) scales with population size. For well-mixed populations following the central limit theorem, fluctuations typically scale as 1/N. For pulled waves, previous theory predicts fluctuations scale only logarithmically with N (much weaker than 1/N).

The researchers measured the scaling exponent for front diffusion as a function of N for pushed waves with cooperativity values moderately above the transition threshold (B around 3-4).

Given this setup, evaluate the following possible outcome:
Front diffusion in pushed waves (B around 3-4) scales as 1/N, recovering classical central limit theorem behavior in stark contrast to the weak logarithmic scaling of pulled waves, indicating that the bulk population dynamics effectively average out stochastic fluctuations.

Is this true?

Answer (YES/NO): NO